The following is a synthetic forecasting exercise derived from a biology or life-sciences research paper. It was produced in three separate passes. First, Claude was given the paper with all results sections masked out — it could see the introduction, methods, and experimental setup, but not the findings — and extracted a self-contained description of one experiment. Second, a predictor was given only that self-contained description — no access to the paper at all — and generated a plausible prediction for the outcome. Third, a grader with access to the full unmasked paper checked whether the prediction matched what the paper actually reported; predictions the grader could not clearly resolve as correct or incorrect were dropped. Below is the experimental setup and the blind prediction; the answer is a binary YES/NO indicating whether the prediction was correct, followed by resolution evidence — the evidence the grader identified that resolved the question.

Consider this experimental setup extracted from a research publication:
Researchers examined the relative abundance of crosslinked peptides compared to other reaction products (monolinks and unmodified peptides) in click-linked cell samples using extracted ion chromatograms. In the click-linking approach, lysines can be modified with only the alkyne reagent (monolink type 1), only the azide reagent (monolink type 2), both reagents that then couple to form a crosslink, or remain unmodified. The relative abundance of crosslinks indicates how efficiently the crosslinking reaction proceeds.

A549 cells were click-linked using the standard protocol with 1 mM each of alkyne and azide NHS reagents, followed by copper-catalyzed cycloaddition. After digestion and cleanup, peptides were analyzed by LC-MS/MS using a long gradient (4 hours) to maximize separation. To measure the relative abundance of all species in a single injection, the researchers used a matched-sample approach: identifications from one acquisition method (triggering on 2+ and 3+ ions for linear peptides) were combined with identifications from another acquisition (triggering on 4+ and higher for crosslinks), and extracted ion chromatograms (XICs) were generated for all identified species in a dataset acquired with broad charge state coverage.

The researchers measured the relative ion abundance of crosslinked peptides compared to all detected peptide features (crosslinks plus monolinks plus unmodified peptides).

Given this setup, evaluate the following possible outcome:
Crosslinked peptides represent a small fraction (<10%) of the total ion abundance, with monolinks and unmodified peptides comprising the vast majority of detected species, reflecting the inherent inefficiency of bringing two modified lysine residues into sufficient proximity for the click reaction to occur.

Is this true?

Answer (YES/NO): NO